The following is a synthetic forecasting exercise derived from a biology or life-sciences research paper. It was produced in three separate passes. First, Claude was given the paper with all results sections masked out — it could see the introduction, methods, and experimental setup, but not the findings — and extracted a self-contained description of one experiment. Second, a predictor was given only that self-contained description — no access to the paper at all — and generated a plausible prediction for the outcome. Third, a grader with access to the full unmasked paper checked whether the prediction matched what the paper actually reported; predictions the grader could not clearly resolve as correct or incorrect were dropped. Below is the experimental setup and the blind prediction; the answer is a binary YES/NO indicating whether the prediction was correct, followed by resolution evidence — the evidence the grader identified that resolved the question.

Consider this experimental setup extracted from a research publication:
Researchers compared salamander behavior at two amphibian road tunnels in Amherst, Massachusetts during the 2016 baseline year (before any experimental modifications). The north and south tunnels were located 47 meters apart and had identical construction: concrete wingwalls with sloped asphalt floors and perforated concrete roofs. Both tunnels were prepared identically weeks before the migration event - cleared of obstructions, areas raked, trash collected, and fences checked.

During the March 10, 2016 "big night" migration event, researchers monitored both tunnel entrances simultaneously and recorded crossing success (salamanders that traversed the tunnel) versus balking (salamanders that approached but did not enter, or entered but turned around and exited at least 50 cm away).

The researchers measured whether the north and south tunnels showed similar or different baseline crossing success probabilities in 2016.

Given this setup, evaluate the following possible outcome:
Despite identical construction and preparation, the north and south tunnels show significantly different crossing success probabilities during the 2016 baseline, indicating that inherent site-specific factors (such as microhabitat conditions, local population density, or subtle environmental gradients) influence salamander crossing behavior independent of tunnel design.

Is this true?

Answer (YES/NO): NO